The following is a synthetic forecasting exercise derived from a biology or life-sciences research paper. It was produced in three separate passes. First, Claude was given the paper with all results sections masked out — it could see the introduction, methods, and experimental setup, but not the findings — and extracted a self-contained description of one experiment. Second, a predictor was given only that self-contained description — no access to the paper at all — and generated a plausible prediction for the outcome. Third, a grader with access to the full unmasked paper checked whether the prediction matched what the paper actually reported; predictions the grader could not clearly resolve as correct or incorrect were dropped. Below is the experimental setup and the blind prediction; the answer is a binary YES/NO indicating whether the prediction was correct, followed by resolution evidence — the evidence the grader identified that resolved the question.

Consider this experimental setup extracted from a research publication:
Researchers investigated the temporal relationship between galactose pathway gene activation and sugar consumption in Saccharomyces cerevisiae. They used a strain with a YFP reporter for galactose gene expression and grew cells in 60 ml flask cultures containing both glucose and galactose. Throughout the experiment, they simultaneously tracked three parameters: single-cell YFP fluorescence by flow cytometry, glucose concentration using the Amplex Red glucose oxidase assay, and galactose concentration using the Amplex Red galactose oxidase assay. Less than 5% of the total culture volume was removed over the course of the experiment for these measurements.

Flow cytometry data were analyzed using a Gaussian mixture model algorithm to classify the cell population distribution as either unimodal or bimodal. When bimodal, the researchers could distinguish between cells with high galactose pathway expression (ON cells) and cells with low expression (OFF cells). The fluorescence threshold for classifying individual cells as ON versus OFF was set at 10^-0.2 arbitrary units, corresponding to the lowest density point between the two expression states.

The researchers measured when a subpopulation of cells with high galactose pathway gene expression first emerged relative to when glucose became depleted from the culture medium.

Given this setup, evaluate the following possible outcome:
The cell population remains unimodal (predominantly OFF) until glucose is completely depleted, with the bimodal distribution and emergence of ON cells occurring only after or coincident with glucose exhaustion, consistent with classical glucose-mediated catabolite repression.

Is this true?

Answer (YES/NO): NO